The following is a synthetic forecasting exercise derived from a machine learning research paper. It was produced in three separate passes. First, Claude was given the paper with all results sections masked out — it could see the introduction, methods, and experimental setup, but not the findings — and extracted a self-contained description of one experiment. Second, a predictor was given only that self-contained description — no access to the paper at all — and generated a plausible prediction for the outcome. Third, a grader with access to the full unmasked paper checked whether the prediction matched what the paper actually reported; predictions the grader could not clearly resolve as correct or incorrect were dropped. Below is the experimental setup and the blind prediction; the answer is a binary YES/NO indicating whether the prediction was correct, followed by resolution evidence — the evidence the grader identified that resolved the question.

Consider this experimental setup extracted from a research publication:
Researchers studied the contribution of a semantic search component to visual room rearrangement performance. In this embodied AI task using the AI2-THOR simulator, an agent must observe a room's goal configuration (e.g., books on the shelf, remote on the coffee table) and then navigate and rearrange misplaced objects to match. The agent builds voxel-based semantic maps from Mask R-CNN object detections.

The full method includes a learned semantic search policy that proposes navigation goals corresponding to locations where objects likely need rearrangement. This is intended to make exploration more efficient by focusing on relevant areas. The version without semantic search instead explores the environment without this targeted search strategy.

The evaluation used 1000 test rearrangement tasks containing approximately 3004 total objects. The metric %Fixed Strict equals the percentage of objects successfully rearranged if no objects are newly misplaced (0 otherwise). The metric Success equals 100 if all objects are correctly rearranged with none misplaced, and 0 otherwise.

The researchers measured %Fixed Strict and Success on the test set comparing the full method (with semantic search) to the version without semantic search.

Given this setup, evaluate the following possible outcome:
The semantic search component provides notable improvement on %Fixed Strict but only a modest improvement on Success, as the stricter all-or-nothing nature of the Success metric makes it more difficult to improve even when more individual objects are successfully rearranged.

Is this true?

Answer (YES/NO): NO